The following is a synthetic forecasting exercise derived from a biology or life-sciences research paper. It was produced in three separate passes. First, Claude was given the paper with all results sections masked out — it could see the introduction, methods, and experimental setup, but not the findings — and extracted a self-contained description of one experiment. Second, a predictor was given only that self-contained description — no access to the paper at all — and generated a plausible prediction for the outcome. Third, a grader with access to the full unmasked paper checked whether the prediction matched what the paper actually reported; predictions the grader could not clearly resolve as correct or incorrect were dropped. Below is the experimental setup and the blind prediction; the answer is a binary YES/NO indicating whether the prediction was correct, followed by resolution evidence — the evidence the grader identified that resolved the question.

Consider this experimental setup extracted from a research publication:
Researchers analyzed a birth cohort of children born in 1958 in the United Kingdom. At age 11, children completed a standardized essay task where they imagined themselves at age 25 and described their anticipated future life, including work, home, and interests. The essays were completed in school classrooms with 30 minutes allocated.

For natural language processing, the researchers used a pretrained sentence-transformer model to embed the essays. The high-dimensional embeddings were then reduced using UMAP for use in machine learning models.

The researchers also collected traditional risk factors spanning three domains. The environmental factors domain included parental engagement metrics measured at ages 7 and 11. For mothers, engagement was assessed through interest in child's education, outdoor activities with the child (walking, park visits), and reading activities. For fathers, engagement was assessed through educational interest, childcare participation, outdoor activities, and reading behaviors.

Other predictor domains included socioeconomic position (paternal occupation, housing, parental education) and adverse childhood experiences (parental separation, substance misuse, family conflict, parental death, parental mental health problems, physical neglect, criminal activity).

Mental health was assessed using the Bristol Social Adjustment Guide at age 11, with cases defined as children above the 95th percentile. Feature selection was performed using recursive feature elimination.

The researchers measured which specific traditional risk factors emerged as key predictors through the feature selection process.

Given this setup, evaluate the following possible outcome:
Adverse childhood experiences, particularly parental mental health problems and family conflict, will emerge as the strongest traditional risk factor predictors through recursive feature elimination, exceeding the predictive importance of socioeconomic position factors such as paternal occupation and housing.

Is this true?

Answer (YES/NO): NO